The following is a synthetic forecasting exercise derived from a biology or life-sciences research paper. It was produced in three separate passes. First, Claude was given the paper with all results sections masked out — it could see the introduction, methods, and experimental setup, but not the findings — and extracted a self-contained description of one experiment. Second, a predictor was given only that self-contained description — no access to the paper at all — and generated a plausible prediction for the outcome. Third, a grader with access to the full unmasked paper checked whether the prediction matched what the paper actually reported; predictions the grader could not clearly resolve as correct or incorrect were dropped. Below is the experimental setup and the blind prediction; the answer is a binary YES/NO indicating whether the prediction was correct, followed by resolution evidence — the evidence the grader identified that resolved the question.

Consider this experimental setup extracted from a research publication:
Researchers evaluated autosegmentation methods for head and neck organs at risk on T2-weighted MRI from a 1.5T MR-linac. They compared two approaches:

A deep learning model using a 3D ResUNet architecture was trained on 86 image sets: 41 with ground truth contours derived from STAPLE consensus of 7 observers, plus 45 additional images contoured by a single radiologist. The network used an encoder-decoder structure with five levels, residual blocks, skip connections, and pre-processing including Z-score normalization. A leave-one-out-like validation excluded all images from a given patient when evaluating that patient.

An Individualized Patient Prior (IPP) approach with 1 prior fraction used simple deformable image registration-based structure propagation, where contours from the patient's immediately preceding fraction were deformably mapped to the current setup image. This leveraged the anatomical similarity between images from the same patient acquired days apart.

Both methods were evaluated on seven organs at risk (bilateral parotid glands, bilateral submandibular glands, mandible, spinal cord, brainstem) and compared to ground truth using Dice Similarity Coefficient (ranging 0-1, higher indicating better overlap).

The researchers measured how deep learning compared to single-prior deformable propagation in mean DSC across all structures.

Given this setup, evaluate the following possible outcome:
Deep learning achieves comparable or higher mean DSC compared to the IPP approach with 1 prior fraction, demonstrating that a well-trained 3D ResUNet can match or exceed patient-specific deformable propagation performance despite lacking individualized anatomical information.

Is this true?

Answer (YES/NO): YES